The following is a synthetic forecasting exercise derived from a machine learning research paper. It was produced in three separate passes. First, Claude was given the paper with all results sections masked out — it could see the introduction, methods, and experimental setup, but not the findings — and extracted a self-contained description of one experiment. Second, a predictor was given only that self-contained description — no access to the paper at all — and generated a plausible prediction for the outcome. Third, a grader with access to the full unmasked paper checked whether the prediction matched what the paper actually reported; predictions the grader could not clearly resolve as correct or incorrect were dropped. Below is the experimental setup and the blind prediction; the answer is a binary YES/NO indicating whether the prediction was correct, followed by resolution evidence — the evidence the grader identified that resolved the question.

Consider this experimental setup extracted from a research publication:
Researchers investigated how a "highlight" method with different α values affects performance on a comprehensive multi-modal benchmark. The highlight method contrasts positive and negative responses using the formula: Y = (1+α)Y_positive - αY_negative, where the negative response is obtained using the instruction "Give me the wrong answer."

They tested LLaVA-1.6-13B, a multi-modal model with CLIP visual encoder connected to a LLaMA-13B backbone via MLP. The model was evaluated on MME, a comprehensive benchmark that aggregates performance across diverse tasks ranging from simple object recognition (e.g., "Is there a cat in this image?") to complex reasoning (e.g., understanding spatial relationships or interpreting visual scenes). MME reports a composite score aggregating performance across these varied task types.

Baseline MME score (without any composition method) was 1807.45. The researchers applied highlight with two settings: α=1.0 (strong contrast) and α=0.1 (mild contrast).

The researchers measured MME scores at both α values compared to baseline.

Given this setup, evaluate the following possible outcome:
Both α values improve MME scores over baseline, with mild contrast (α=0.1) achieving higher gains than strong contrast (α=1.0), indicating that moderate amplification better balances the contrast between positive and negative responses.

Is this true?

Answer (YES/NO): NO